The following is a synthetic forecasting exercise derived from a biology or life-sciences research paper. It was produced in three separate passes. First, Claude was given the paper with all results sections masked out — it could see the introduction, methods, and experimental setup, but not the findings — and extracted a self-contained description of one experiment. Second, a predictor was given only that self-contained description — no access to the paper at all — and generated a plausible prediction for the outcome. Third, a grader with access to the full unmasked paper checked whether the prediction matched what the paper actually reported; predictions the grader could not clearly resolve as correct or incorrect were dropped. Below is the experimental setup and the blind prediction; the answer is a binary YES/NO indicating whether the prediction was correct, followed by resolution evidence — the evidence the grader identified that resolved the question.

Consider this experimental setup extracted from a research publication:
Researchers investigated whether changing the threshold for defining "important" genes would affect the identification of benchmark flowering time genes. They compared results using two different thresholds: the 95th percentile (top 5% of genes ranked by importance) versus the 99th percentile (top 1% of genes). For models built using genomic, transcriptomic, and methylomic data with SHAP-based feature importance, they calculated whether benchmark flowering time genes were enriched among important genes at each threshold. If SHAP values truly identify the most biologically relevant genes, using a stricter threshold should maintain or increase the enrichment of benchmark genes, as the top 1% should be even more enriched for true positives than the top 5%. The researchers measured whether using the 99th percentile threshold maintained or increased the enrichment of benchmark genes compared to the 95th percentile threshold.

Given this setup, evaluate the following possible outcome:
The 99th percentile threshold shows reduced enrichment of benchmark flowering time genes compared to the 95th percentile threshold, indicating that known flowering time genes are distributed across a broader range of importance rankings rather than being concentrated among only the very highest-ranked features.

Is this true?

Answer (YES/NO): NO